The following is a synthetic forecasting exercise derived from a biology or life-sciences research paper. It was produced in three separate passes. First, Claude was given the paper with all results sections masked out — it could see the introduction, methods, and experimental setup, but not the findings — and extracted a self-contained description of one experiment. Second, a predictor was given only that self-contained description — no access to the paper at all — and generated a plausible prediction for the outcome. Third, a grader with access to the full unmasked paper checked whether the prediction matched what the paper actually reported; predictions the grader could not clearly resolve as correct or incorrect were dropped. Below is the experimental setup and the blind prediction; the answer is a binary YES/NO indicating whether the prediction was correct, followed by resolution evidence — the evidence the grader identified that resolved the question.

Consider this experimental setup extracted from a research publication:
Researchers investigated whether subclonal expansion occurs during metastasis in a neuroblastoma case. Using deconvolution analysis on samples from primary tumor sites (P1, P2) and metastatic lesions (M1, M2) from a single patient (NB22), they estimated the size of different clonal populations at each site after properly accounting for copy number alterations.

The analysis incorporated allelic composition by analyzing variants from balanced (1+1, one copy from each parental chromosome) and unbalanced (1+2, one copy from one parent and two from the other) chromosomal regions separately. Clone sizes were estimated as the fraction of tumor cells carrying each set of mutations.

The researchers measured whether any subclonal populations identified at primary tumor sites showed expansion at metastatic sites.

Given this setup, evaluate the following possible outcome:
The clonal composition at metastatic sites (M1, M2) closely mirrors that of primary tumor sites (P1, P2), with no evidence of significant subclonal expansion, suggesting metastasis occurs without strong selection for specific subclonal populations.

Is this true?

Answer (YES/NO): NO